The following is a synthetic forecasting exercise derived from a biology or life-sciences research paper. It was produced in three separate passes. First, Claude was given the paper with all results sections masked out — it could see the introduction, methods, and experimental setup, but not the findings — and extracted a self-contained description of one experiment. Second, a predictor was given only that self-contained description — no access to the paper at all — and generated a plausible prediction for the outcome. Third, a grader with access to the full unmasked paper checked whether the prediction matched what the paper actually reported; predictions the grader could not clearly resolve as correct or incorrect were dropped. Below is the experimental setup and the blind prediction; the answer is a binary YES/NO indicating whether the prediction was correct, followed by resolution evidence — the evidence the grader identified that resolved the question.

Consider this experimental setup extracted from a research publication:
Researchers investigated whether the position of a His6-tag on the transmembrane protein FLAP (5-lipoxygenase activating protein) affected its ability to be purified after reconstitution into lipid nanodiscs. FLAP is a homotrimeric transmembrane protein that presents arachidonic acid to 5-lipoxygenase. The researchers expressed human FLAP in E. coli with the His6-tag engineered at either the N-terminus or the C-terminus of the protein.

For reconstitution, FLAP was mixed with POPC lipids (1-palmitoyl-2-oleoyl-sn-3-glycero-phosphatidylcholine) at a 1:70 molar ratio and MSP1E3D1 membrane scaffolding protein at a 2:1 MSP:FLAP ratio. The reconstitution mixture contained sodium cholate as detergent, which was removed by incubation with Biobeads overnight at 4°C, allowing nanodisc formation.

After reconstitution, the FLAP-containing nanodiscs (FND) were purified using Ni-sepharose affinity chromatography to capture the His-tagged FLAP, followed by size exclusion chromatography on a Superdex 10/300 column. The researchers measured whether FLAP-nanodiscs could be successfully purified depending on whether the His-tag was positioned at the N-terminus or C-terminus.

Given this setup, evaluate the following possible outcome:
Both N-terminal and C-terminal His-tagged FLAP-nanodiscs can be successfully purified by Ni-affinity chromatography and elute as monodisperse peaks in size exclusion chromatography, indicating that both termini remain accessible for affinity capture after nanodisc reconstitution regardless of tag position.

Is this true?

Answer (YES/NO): NO